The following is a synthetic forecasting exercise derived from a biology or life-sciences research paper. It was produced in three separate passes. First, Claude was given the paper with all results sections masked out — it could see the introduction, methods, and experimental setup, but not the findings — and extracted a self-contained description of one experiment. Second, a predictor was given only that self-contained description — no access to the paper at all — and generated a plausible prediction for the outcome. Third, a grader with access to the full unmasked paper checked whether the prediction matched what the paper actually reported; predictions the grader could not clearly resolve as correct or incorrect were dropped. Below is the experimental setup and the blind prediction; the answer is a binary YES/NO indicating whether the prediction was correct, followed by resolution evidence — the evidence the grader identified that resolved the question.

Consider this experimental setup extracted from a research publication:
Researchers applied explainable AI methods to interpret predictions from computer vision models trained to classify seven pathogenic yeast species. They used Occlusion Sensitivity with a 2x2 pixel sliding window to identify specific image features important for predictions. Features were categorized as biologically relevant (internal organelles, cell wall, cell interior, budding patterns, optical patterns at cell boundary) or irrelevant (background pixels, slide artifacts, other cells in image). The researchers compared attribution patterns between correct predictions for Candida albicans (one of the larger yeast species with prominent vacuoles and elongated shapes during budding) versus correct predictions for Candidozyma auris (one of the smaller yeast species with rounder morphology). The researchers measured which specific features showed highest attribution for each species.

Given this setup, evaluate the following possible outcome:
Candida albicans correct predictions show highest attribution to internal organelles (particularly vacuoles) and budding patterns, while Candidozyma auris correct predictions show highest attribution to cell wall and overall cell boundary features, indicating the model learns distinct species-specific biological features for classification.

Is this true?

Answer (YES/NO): NO